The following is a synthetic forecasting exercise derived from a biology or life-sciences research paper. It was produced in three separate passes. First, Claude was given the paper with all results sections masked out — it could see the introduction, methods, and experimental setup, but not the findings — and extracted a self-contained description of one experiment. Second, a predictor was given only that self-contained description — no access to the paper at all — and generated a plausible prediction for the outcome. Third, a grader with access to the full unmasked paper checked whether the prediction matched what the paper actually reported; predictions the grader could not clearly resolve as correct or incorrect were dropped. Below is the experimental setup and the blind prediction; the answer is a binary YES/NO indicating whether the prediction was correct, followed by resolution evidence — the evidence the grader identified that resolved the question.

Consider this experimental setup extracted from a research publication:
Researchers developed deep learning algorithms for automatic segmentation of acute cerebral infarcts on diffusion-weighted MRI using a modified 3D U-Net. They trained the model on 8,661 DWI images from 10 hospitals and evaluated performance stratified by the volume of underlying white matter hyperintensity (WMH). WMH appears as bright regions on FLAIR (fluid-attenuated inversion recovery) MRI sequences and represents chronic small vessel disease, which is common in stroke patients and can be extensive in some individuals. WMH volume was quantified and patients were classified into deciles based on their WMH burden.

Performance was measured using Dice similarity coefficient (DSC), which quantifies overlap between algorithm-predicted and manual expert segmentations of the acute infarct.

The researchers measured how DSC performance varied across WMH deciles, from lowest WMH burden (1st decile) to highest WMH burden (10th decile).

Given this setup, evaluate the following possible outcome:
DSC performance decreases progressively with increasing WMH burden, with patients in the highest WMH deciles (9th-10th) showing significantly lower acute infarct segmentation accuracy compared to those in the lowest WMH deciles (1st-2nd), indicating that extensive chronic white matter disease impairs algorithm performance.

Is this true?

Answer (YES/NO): NO